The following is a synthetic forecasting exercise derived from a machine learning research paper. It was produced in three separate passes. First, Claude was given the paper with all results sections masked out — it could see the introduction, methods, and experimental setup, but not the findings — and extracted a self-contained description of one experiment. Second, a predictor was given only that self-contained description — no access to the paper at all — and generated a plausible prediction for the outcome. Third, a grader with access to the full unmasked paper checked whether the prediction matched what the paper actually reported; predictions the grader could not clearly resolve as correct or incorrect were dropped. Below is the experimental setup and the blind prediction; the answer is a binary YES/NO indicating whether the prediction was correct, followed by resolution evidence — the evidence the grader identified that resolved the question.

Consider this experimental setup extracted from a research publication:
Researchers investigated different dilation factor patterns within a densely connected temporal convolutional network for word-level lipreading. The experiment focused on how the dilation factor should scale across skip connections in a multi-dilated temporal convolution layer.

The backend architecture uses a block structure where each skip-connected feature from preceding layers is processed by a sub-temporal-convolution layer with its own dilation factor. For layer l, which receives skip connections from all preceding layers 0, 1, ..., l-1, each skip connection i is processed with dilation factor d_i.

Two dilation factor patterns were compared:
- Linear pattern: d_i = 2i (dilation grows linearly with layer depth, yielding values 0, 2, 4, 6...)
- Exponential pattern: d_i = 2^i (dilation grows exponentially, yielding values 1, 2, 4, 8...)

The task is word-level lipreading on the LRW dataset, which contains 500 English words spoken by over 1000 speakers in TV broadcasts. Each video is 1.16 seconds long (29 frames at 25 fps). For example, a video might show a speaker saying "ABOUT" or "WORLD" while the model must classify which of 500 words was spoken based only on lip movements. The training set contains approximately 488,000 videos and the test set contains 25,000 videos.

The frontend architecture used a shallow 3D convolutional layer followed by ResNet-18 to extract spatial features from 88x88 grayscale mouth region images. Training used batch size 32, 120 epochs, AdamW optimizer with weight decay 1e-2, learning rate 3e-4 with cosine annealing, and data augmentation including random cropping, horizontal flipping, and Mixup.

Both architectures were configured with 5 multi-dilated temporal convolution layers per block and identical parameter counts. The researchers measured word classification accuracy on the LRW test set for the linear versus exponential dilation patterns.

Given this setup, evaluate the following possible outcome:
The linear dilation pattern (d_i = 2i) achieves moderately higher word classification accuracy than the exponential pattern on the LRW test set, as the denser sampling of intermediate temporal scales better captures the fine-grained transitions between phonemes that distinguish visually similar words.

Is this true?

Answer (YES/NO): NO